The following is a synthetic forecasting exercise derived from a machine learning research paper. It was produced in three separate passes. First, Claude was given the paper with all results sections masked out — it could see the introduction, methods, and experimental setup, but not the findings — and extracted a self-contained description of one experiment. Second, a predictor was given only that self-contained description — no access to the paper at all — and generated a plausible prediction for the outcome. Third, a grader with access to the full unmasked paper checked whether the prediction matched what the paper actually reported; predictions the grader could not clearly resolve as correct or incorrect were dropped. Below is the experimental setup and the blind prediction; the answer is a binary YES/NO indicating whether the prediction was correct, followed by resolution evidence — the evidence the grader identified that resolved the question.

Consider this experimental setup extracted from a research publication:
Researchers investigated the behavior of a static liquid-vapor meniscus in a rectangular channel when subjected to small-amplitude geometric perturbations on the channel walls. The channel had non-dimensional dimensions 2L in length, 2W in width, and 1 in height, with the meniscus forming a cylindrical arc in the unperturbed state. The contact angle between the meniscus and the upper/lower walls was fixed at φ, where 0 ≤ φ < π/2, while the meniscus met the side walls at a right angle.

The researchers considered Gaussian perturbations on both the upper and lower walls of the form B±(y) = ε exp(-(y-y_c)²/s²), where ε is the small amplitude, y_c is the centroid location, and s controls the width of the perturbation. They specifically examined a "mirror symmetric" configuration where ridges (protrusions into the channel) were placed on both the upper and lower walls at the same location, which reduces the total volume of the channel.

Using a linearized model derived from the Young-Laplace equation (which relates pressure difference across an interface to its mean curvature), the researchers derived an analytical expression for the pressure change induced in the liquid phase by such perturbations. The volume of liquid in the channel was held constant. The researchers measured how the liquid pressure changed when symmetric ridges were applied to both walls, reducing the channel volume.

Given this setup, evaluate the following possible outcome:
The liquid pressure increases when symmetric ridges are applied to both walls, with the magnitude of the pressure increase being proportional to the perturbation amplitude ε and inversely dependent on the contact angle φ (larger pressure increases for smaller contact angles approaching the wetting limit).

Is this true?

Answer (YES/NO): NO